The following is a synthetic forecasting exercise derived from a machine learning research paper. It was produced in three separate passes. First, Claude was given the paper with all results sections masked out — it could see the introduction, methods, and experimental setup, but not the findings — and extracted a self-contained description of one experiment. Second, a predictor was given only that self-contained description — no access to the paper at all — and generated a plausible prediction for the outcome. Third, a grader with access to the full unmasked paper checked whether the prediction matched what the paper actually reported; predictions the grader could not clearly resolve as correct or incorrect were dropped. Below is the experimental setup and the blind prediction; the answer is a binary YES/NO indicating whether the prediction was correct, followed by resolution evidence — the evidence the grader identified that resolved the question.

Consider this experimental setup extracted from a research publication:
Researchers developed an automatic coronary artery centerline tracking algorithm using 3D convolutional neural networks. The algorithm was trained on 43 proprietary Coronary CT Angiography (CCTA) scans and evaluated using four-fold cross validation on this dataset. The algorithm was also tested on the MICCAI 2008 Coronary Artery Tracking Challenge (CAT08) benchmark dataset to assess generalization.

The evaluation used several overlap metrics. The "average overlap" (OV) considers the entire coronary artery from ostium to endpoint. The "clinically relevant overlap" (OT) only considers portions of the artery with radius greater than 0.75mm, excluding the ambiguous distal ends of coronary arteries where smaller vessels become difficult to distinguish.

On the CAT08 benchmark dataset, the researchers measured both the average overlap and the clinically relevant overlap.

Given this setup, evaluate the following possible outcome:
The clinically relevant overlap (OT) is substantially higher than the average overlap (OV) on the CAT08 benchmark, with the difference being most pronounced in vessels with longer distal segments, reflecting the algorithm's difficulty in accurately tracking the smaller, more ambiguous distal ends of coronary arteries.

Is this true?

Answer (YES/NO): NO